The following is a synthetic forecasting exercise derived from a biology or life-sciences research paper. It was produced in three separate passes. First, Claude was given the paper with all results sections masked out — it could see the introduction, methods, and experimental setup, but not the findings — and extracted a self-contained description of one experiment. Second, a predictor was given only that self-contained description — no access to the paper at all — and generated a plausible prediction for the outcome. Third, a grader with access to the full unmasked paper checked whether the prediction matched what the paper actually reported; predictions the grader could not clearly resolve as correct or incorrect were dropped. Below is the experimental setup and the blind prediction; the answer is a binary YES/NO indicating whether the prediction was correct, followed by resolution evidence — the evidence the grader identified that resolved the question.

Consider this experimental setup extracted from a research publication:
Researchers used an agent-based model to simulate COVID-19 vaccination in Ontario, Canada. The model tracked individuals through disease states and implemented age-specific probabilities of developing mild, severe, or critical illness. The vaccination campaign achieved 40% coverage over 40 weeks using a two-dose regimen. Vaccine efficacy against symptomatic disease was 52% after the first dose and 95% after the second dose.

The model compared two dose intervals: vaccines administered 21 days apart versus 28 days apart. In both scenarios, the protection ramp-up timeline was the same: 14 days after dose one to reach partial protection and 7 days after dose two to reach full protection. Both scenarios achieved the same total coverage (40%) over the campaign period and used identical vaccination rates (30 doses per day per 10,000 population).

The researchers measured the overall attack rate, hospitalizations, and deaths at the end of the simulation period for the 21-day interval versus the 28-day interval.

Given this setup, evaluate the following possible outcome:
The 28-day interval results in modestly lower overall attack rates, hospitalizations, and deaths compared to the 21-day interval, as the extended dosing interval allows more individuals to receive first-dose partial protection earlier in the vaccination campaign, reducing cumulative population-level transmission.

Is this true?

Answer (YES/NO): NO